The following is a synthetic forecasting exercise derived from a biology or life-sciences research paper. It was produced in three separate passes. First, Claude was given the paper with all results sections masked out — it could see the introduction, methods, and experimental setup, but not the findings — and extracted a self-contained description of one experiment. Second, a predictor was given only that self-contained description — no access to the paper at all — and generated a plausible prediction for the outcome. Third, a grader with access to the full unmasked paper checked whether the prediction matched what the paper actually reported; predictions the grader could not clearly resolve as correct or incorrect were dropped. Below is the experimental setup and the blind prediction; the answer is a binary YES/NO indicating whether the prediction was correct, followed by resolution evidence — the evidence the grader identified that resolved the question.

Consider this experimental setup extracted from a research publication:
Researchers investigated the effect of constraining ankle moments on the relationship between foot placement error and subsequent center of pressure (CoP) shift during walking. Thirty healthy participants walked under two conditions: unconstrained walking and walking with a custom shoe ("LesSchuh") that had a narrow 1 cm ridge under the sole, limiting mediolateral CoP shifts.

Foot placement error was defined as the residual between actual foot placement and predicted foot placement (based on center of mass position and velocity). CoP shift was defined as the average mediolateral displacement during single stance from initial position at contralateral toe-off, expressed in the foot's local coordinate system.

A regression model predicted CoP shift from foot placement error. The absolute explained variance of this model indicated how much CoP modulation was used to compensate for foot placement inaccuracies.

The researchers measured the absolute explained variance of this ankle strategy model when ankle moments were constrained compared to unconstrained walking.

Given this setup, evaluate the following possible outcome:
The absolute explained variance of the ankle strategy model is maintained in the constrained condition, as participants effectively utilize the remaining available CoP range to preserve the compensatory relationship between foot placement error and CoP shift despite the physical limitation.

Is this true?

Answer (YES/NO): NO